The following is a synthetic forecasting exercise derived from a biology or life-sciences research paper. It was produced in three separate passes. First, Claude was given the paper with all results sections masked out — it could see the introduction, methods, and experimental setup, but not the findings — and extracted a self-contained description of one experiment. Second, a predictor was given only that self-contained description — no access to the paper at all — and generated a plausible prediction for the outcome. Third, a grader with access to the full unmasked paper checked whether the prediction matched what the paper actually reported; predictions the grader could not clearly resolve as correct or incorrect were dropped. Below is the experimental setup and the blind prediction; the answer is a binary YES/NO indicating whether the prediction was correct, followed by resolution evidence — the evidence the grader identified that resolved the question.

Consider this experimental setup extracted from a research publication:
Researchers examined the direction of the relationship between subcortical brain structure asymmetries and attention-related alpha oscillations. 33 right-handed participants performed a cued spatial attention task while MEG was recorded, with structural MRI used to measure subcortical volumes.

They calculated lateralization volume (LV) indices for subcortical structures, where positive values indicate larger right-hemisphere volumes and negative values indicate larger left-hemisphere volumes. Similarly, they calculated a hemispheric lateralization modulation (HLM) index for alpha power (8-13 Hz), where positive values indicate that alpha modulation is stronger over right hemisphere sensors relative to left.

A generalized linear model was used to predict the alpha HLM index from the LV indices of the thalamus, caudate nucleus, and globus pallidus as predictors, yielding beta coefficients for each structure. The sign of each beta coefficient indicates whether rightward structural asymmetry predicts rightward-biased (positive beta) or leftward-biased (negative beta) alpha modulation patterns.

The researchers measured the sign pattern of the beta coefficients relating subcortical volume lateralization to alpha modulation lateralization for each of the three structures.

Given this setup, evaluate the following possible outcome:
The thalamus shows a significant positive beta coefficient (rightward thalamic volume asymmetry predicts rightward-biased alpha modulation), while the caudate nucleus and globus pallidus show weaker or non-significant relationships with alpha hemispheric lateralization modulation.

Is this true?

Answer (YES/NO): NO